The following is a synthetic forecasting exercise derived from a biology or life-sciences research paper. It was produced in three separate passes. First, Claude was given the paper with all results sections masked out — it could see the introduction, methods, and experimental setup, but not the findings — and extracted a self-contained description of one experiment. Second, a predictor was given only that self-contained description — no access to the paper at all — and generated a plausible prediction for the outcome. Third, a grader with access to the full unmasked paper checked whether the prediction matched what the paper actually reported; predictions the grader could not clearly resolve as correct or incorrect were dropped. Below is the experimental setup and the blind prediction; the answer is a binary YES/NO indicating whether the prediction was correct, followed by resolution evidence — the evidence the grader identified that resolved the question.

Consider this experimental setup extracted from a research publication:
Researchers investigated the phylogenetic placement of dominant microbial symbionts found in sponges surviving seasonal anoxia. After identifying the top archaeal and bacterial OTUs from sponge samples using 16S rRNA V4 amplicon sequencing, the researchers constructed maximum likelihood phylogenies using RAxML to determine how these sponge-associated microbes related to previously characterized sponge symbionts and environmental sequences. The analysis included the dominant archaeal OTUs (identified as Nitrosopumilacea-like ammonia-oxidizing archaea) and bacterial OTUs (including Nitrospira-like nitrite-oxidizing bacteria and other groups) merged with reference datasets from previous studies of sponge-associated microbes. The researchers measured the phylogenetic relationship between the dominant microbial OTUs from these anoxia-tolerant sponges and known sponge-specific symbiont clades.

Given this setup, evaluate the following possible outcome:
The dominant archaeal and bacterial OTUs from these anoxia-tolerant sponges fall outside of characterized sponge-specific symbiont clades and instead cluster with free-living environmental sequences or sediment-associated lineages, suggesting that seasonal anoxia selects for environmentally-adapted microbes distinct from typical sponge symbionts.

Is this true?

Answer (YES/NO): NO